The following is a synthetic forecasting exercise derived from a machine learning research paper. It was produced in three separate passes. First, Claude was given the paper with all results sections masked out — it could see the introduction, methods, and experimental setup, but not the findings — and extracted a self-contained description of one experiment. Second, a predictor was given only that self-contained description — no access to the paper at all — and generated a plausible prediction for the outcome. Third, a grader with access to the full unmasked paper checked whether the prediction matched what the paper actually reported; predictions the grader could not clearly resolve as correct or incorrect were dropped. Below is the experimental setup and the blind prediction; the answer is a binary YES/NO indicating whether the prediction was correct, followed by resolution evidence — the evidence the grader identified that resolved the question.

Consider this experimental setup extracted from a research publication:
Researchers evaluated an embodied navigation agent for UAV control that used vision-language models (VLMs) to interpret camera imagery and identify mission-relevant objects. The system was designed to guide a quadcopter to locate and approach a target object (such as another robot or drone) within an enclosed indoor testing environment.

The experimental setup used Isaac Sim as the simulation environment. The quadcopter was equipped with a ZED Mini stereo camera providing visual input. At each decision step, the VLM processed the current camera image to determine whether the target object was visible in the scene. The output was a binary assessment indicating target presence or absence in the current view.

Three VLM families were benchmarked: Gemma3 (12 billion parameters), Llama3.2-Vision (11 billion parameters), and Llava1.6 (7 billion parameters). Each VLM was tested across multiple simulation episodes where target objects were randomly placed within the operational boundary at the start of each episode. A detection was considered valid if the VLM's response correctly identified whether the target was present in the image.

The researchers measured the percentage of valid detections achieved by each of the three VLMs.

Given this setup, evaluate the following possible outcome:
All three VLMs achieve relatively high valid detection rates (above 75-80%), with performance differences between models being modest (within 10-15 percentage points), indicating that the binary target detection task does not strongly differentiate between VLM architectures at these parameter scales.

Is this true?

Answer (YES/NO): YES